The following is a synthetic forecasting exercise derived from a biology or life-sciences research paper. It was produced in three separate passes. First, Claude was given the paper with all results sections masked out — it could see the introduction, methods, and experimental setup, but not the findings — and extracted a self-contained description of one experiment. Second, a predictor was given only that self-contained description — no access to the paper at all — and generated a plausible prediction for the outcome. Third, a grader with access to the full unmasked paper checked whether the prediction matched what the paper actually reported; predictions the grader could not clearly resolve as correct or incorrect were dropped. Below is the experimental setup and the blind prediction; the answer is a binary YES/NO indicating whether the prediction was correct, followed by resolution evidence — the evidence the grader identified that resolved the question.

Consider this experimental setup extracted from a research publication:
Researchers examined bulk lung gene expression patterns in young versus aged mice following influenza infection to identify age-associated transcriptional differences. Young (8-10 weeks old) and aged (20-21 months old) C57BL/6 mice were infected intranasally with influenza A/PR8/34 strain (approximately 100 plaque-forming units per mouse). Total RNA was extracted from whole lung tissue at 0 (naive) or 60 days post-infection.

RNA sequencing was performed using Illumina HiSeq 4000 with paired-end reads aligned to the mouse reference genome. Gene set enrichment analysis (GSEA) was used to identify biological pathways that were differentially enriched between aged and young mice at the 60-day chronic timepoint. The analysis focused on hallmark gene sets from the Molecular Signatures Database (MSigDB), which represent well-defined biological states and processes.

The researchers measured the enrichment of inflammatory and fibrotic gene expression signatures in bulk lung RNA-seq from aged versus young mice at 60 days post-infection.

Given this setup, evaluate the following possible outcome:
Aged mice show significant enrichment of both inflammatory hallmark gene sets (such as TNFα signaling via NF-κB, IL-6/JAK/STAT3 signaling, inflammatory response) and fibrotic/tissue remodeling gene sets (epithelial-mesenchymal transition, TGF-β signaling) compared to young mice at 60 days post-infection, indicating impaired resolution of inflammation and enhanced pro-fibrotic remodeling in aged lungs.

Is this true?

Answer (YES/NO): NO